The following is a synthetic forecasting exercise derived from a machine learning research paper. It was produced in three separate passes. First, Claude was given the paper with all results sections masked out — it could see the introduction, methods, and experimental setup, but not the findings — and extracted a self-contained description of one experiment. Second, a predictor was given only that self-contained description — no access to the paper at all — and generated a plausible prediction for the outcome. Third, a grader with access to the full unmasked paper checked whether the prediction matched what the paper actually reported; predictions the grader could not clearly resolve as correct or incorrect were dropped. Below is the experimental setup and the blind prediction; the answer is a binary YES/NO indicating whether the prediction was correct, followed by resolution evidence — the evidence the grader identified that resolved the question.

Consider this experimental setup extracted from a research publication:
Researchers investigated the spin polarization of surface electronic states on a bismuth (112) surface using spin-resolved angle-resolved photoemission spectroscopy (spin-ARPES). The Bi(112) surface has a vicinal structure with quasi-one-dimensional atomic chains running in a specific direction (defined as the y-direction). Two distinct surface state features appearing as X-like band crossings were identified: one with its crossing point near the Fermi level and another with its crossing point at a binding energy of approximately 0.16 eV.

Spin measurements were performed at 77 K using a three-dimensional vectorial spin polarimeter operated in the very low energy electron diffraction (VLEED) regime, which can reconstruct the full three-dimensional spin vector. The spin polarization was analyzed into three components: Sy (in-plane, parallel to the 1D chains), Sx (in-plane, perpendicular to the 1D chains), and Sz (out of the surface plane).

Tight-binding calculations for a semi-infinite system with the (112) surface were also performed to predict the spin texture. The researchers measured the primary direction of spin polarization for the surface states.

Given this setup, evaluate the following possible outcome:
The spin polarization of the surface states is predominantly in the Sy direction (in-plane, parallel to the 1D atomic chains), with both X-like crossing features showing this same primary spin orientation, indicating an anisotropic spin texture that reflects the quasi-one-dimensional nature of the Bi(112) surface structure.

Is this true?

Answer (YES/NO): YES